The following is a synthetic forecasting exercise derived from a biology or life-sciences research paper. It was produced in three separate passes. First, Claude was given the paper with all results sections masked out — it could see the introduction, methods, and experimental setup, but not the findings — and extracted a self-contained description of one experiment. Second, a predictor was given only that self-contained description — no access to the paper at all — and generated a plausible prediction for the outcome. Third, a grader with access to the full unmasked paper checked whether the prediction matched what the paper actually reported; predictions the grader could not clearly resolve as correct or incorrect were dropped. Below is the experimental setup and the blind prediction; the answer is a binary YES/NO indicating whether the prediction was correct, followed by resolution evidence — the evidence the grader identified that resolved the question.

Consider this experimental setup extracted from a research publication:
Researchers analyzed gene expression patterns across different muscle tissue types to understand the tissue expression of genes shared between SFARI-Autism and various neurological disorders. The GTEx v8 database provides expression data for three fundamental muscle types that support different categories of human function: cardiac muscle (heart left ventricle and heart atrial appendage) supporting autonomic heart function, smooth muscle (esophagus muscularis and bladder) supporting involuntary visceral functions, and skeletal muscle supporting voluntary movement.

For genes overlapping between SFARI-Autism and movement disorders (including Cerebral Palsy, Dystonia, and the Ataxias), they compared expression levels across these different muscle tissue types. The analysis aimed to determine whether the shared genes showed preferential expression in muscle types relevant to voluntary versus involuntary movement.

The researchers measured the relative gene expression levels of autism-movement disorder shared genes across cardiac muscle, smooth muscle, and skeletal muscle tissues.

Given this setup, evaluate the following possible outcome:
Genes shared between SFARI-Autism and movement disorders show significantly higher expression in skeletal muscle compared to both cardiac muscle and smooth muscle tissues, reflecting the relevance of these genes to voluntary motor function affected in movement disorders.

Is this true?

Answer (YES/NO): NO